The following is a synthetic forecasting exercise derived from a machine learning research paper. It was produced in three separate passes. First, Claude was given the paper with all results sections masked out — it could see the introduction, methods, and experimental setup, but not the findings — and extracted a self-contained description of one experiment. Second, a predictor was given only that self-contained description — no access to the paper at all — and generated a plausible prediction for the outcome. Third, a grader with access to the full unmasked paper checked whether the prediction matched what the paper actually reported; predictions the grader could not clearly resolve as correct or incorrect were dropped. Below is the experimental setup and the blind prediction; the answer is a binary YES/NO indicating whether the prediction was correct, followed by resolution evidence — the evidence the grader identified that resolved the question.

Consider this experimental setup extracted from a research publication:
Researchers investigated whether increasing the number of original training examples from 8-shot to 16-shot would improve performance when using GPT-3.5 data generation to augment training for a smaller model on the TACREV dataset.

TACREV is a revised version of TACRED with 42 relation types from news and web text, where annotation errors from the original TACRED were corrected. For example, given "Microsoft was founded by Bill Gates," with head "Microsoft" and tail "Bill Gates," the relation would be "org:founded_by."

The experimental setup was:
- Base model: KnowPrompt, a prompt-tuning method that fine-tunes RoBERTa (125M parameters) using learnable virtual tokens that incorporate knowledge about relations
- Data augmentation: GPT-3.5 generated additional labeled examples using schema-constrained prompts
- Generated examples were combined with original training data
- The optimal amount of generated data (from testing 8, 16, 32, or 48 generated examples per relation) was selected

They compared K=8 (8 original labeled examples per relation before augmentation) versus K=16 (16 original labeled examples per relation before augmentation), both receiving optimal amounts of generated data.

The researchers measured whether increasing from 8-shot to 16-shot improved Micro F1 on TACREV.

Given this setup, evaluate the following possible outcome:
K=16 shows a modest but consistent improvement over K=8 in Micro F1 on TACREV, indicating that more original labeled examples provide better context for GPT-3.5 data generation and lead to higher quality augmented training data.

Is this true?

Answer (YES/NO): NO